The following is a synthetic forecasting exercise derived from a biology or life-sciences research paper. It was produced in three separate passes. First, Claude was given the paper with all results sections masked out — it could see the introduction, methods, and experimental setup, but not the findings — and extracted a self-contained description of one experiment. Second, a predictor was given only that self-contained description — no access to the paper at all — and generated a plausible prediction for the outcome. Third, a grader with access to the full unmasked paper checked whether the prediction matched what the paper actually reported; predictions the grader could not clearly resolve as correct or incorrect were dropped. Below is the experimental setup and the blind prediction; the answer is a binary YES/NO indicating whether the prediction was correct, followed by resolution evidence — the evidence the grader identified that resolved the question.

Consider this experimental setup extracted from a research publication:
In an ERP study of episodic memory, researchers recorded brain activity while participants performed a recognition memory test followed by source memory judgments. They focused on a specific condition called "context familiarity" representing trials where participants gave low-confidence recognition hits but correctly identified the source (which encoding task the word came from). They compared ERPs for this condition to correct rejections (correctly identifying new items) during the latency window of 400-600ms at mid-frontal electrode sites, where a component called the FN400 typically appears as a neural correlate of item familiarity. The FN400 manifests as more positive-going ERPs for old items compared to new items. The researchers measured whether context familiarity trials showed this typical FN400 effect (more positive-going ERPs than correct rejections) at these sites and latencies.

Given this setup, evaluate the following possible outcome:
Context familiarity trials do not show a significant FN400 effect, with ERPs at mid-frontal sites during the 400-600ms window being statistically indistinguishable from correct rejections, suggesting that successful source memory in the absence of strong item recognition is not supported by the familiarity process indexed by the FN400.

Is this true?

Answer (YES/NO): YES